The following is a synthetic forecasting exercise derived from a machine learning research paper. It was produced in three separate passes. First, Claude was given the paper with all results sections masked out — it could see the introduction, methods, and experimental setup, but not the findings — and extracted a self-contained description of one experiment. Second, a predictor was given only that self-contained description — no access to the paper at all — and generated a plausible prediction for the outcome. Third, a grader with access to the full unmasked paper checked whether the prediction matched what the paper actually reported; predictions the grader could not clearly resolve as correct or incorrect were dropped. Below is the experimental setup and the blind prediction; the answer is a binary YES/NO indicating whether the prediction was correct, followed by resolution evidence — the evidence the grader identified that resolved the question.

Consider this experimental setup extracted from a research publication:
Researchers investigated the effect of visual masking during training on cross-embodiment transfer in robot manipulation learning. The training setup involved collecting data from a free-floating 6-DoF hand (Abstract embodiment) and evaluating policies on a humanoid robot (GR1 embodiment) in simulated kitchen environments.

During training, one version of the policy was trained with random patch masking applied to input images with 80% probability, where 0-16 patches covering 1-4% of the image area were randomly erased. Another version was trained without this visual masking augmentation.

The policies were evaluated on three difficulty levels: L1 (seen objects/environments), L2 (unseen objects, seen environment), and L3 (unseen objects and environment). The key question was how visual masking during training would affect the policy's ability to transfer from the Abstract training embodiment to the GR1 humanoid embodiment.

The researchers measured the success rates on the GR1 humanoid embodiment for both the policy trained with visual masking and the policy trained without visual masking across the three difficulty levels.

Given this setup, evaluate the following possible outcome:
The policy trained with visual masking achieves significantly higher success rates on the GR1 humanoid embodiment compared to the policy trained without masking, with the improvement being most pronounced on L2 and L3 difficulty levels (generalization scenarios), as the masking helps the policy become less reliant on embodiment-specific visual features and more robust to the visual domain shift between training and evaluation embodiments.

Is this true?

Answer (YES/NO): NO